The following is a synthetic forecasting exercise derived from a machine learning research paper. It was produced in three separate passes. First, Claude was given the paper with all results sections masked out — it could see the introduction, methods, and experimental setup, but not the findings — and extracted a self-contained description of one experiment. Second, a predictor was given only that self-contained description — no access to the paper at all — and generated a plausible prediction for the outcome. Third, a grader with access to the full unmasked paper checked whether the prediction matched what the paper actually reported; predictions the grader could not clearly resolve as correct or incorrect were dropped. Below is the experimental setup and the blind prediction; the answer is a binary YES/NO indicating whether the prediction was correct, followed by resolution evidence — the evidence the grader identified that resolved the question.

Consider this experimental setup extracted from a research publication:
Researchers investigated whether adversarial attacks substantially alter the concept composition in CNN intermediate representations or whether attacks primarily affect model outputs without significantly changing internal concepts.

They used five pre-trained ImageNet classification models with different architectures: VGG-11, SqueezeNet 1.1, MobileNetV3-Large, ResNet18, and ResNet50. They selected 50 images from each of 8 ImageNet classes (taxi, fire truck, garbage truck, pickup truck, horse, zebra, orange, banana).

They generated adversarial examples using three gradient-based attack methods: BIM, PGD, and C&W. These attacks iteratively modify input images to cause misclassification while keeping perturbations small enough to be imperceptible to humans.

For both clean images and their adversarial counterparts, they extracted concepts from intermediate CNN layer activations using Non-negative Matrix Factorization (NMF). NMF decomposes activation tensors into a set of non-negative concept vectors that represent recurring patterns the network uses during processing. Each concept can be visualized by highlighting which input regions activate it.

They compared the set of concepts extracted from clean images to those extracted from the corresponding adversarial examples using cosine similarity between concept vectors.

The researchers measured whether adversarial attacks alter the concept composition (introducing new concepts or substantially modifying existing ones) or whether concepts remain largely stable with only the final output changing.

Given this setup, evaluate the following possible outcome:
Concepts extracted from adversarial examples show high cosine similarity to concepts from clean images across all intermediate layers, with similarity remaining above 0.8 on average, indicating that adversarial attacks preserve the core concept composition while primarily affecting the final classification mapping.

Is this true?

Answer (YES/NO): NO